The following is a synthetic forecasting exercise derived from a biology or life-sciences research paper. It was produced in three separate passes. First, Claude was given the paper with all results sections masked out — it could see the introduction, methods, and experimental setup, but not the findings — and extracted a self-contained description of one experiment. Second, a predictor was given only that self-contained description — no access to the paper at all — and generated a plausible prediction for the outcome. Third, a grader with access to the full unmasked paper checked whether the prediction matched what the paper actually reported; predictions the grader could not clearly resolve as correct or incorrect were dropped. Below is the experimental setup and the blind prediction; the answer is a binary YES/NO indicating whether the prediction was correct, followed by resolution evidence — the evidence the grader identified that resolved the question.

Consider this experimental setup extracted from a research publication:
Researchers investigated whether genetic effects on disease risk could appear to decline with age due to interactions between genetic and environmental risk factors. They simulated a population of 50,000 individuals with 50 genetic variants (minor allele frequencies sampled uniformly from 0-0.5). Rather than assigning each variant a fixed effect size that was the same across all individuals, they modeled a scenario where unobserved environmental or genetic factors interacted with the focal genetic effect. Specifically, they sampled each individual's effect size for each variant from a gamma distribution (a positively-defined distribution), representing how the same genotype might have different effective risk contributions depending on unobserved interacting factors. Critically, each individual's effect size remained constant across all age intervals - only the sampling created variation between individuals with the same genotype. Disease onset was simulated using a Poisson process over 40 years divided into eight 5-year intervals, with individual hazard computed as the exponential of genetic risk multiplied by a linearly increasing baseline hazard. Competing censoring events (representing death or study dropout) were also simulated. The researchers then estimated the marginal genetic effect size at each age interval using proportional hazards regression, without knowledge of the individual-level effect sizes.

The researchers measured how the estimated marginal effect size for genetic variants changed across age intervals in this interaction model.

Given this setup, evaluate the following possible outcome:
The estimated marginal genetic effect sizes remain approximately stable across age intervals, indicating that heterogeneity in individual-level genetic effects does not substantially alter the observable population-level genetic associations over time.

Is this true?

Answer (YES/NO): NO